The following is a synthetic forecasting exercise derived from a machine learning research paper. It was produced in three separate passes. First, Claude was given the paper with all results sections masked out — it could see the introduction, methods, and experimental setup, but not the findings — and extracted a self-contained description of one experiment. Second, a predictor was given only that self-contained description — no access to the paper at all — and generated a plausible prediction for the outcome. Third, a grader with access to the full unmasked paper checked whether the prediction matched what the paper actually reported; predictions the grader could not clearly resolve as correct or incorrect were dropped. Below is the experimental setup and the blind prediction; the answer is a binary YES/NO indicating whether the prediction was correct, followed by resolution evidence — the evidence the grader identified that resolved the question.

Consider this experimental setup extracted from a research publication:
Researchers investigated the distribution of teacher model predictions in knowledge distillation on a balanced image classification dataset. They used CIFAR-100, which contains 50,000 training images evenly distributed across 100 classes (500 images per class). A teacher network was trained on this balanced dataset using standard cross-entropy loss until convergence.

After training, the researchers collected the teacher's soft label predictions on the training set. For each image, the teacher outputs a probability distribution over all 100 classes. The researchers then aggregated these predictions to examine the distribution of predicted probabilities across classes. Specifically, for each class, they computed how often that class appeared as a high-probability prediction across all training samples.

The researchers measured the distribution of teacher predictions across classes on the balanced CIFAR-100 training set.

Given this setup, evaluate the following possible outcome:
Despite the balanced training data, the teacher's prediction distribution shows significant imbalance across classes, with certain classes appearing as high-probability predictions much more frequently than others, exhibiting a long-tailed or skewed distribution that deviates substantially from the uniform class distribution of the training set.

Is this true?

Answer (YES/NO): YES